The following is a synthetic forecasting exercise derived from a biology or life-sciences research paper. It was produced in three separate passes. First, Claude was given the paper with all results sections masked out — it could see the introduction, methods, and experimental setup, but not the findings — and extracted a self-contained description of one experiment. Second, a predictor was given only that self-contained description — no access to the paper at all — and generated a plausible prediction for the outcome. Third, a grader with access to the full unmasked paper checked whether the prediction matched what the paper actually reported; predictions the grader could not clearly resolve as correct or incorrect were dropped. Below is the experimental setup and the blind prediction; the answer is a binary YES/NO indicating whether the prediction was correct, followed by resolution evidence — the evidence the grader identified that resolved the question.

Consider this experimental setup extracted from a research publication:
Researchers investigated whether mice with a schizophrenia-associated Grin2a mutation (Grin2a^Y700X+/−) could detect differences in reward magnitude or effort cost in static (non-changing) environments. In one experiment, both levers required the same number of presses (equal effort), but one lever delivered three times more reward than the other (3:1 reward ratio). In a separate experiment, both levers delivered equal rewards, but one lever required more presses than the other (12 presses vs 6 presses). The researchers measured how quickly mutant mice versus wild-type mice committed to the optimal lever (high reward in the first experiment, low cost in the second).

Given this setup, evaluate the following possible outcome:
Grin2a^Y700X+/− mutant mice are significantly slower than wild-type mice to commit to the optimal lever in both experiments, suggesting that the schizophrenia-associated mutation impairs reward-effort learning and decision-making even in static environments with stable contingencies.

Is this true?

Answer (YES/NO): NO